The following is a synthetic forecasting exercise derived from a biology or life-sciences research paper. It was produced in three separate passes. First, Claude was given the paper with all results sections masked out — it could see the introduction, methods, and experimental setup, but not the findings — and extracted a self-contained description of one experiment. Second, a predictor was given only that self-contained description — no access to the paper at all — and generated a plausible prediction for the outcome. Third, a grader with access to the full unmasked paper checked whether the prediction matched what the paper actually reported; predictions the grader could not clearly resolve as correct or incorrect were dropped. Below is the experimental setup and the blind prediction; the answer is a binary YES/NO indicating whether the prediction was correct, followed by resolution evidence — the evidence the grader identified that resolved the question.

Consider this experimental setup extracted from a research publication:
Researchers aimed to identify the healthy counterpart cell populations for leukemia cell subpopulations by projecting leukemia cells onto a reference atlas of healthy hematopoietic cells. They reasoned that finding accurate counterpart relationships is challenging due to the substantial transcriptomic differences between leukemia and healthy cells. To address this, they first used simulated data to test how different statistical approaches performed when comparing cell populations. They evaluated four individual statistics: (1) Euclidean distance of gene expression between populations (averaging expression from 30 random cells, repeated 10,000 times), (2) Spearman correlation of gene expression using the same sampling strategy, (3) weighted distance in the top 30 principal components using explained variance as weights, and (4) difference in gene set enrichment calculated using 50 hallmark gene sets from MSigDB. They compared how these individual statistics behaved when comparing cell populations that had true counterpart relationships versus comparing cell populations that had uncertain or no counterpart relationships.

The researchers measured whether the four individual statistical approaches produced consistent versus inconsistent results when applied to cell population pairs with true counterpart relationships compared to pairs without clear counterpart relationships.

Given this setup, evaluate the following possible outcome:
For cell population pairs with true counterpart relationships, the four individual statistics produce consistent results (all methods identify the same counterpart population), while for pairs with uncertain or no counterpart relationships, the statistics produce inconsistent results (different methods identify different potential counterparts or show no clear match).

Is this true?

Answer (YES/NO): YES